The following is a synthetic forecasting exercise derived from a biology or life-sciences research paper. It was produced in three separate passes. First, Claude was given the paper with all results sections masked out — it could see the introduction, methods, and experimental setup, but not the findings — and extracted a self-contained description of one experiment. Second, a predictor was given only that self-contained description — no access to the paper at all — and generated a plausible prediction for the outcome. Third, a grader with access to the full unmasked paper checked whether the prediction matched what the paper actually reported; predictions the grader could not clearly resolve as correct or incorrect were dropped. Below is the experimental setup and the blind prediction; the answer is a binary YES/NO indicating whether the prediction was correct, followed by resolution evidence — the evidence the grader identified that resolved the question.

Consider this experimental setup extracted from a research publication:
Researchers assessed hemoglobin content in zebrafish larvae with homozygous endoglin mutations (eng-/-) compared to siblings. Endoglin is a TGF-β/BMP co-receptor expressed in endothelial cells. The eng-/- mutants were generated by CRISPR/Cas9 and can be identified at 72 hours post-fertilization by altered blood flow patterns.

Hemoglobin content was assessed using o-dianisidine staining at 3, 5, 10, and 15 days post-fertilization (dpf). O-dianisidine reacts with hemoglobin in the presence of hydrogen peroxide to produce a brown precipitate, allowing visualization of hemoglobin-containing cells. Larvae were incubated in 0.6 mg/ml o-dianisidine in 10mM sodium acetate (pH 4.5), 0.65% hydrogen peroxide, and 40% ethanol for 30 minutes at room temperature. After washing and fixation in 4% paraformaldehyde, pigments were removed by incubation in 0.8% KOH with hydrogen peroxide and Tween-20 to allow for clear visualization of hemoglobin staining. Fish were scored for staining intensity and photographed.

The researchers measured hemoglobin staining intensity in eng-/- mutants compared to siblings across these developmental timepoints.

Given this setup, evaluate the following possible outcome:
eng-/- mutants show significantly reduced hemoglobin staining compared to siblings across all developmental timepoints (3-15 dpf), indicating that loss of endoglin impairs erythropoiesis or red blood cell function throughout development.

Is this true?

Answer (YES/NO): NO